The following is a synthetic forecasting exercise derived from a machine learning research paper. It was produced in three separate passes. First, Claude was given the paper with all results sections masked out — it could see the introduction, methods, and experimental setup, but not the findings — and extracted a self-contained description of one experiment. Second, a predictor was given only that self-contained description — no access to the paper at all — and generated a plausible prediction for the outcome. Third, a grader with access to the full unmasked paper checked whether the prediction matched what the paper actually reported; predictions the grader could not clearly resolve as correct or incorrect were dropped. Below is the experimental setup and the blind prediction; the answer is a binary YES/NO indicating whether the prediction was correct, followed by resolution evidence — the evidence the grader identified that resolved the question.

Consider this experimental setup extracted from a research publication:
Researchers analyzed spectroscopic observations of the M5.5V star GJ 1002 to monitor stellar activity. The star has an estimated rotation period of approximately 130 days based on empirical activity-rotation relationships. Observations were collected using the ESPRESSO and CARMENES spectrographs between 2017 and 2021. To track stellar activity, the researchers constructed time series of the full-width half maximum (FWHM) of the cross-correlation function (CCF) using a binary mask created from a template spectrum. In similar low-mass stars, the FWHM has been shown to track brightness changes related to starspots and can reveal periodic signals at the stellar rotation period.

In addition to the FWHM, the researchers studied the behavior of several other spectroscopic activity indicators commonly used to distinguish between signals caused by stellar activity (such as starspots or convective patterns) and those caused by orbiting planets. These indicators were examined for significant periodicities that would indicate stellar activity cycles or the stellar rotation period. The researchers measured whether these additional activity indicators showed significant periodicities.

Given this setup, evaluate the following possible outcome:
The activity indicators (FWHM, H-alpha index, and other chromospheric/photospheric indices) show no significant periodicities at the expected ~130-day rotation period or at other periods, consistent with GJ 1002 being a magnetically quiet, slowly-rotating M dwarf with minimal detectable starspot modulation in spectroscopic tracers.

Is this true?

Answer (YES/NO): NO